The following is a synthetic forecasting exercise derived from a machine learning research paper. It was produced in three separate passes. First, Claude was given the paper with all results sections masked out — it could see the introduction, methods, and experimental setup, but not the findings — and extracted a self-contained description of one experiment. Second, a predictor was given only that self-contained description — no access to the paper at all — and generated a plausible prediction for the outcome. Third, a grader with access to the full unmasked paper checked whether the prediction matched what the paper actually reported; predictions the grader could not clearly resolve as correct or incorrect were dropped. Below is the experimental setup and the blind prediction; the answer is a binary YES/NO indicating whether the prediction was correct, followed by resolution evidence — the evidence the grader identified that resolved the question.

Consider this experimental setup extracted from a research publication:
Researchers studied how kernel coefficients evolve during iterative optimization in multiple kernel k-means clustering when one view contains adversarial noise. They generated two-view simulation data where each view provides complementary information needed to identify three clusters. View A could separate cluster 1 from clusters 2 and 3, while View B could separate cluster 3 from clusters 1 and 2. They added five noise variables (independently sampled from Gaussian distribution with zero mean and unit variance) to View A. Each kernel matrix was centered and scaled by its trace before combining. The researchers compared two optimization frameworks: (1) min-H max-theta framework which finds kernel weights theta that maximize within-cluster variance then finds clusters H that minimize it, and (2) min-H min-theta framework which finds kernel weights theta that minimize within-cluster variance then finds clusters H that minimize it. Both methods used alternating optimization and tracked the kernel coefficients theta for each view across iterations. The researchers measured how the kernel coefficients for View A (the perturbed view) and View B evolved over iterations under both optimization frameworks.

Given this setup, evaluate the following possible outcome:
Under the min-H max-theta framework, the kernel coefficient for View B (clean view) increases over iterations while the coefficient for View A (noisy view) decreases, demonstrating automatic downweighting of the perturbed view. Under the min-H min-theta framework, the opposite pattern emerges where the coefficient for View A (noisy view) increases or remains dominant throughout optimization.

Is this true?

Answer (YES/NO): NO